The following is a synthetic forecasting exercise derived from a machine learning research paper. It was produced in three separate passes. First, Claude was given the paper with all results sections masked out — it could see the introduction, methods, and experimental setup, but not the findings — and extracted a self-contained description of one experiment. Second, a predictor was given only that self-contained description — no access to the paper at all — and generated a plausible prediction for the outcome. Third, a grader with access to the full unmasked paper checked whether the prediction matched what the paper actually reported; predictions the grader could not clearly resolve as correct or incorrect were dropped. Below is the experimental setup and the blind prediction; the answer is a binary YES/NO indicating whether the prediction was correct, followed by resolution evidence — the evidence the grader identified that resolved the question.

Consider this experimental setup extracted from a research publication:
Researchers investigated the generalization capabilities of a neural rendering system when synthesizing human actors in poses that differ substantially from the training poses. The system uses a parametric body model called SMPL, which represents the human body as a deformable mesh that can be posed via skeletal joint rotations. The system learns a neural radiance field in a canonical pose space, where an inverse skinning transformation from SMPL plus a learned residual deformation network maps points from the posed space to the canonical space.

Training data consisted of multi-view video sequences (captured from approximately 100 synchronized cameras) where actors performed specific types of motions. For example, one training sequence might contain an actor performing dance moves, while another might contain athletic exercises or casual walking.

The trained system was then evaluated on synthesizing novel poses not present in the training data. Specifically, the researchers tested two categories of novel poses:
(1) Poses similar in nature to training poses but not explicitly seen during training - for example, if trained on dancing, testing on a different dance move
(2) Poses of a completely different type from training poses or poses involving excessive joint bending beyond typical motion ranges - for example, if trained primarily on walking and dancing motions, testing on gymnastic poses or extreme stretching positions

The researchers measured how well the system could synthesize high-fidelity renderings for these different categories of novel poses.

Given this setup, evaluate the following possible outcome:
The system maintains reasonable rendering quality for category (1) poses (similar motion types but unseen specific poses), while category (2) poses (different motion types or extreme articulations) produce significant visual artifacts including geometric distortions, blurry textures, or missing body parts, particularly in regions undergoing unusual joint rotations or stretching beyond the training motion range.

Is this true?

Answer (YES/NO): NO